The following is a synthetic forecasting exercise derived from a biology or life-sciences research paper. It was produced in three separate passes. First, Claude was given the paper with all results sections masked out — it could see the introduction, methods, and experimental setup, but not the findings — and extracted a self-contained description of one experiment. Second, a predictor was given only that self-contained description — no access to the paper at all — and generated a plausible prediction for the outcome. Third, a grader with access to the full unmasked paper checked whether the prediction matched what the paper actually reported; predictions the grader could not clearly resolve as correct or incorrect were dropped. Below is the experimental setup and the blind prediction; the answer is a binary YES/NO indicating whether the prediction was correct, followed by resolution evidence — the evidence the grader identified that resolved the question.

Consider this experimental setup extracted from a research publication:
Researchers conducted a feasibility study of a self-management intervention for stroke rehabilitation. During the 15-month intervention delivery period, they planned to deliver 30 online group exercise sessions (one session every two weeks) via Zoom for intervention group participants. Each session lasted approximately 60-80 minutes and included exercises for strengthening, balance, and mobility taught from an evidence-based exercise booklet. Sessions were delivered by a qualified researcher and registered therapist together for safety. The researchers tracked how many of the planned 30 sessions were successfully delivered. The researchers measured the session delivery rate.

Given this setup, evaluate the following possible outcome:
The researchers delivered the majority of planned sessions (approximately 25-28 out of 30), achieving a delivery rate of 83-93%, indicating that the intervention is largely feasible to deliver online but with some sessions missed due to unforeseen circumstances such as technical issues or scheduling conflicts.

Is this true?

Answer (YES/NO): NO